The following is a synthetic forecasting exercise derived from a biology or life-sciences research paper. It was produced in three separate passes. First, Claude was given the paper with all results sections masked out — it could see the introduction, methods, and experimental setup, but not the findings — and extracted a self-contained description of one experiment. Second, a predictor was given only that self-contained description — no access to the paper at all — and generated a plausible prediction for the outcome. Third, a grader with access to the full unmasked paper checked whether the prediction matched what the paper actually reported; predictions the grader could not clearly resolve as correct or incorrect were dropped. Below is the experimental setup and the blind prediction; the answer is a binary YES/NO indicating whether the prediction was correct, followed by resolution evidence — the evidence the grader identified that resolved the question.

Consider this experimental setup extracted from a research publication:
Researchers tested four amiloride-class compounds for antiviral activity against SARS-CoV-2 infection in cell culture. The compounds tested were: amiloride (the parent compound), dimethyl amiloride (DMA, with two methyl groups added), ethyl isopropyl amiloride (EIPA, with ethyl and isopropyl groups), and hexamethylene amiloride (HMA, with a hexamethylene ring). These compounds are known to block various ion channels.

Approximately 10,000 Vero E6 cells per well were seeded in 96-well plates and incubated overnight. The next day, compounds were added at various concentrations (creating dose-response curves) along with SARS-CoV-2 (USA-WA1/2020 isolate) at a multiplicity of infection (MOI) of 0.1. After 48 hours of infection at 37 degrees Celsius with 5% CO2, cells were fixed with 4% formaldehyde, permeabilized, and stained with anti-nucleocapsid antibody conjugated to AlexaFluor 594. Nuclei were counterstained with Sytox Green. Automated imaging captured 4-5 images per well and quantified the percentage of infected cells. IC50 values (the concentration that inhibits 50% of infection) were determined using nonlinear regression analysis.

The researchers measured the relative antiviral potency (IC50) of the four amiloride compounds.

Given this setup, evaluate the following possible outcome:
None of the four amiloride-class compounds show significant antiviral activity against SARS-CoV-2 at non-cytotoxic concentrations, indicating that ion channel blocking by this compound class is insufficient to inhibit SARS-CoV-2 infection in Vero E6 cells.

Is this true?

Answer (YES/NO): NO